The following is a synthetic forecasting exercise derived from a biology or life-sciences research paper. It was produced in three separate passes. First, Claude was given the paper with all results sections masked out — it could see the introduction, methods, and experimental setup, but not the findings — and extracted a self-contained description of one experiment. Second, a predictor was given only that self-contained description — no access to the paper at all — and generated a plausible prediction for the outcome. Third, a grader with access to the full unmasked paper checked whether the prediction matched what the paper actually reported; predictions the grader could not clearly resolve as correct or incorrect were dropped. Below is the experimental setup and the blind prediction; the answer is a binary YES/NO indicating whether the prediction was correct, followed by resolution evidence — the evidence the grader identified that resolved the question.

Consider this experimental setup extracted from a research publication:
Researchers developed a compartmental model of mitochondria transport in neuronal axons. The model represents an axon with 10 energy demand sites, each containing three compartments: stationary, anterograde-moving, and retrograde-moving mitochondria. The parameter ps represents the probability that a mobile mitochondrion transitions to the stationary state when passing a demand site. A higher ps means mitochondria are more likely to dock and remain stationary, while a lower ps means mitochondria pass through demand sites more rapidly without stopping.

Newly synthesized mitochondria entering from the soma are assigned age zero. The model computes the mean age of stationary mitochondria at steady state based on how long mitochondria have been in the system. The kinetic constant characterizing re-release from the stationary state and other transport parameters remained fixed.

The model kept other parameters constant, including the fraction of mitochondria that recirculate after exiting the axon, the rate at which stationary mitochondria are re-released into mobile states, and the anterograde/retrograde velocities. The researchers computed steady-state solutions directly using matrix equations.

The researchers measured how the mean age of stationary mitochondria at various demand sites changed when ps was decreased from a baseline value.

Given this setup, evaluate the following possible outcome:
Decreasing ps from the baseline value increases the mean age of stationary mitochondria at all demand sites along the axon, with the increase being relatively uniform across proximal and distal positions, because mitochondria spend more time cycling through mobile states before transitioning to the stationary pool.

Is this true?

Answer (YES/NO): NO